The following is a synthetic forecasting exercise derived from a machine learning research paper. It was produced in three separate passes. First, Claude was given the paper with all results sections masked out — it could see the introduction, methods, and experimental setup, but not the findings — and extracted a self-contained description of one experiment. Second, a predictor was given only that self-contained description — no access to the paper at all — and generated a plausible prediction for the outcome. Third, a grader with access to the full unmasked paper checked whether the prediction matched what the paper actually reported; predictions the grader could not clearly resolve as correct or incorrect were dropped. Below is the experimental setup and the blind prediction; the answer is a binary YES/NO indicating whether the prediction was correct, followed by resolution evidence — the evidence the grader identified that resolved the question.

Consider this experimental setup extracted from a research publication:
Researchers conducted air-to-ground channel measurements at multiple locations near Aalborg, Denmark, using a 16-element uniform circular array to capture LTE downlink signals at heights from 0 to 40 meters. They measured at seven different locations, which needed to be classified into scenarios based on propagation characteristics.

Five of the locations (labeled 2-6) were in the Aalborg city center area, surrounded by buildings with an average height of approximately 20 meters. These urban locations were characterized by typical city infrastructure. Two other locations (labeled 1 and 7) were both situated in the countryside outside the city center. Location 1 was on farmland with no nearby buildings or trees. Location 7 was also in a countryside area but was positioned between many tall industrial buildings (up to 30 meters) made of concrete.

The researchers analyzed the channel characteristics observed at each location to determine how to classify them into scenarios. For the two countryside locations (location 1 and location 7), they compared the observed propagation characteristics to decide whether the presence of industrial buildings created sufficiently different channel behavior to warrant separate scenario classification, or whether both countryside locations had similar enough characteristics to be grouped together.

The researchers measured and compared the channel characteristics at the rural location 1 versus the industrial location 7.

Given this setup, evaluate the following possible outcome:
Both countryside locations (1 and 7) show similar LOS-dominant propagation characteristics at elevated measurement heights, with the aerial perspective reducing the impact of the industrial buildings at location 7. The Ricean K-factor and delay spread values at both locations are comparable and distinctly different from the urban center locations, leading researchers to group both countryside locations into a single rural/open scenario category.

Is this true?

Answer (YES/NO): NO